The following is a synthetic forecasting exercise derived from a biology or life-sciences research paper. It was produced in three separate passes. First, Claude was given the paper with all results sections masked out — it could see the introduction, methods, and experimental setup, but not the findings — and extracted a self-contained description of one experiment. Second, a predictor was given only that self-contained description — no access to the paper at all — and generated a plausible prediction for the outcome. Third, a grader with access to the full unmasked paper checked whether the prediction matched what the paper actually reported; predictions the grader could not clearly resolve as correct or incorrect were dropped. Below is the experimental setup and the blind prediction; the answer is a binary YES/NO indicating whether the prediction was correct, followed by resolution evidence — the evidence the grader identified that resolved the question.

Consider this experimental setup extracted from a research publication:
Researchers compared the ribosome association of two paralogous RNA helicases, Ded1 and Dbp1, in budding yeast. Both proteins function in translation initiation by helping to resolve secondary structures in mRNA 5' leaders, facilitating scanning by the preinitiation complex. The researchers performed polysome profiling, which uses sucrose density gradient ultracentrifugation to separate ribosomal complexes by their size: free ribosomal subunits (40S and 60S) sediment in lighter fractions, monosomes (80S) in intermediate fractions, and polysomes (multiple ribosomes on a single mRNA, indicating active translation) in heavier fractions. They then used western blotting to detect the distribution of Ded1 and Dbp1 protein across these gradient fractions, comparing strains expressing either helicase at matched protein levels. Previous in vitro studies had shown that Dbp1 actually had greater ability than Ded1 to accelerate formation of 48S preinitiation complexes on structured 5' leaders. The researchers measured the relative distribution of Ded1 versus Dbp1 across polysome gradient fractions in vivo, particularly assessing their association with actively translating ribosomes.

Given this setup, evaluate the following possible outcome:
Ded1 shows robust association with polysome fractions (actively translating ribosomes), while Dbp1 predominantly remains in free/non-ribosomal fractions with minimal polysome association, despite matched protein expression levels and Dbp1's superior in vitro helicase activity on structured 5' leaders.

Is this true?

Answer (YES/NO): NO